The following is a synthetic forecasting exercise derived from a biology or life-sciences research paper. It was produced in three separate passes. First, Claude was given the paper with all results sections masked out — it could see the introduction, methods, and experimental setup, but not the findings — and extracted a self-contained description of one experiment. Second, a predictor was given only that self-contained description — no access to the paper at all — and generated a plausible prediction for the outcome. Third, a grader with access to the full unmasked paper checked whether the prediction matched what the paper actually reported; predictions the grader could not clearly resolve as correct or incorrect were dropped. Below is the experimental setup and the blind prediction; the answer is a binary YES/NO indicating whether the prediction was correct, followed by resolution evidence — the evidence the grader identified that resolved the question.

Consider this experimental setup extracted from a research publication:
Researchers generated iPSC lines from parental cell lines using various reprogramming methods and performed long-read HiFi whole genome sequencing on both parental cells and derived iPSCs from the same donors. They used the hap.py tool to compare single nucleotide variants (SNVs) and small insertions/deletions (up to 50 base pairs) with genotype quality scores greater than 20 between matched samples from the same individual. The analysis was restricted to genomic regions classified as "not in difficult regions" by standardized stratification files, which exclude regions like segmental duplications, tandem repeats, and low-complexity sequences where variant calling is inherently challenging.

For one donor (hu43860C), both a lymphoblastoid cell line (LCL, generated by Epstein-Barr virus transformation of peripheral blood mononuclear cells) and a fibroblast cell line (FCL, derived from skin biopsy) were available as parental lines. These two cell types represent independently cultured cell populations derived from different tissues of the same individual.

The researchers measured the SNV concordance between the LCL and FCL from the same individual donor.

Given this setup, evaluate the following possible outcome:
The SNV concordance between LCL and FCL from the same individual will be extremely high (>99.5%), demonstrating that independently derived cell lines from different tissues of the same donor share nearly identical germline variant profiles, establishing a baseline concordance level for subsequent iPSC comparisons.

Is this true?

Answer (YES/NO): NO